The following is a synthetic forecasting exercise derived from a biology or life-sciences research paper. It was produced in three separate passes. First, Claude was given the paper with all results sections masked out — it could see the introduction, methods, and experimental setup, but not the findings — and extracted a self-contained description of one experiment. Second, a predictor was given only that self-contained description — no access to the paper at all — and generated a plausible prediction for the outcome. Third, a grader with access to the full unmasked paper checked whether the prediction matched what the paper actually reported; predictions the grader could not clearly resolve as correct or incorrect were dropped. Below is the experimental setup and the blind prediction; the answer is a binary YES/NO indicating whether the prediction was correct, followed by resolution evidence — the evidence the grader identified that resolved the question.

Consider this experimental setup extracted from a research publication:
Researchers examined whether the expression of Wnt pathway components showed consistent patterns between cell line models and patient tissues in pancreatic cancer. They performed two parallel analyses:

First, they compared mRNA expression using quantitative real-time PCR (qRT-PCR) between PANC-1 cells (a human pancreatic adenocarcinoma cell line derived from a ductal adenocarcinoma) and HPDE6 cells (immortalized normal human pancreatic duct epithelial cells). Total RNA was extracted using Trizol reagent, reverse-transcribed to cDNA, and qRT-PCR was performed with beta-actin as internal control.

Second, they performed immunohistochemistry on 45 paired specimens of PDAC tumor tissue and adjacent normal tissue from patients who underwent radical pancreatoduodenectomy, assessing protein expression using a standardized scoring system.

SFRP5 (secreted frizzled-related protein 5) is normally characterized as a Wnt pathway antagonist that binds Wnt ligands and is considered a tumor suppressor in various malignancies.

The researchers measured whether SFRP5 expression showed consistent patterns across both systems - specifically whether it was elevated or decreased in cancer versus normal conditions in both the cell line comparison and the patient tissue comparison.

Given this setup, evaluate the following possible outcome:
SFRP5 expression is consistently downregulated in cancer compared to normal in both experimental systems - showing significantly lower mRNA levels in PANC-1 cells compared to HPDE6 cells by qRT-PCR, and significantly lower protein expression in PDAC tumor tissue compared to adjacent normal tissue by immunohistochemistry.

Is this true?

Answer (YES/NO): YES